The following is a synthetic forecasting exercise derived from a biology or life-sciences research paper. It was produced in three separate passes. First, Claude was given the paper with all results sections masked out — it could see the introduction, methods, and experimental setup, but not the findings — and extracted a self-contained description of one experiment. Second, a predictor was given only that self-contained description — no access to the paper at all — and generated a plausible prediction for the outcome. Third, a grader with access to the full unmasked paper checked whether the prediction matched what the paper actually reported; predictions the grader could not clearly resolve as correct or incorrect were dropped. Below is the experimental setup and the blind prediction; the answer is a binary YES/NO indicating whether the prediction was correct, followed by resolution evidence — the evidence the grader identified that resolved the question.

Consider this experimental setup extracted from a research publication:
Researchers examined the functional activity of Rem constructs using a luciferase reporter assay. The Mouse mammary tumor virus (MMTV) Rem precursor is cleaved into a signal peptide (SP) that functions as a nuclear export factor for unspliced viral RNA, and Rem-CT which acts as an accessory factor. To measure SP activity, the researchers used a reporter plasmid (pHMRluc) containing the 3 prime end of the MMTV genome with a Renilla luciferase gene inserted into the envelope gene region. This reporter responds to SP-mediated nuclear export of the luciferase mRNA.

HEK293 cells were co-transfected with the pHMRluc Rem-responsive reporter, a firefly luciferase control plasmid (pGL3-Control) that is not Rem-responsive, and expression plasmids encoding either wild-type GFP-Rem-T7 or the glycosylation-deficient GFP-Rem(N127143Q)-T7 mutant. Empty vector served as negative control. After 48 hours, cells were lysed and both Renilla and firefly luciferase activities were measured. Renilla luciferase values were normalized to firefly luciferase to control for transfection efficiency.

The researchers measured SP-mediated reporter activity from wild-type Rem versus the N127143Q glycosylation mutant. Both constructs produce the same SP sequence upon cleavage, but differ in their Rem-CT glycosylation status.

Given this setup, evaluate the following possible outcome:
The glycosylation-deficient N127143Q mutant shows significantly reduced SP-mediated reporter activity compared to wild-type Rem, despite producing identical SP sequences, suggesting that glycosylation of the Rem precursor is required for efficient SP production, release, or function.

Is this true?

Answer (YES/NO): YES